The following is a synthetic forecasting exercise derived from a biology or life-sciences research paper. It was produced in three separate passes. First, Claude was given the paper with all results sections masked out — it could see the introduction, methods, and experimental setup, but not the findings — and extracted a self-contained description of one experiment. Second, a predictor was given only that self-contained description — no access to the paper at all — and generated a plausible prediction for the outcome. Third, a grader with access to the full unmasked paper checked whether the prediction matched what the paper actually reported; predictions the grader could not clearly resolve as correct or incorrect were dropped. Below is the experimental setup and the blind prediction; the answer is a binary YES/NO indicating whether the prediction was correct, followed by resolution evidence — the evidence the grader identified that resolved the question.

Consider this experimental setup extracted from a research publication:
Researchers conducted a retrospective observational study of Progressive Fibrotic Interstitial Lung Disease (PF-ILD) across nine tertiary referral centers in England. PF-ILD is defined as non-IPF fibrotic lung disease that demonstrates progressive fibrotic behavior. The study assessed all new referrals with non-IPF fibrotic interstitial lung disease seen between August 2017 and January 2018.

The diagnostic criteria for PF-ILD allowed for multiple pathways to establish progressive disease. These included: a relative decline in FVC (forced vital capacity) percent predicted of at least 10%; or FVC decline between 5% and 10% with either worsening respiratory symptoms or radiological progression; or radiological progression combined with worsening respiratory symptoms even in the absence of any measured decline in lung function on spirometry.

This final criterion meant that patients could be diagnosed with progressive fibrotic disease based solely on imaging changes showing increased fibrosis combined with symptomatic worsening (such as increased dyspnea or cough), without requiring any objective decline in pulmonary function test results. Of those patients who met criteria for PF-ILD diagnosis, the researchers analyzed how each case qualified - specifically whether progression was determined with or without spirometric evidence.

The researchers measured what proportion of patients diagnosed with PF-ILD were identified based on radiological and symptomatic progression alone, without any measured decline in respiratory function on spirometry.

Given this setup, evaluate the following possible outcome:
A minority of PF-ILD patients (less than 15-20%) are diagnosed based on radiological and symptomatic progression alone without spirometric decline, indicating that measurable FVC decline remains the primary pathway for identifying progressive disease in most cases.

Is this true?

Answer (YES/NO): NO